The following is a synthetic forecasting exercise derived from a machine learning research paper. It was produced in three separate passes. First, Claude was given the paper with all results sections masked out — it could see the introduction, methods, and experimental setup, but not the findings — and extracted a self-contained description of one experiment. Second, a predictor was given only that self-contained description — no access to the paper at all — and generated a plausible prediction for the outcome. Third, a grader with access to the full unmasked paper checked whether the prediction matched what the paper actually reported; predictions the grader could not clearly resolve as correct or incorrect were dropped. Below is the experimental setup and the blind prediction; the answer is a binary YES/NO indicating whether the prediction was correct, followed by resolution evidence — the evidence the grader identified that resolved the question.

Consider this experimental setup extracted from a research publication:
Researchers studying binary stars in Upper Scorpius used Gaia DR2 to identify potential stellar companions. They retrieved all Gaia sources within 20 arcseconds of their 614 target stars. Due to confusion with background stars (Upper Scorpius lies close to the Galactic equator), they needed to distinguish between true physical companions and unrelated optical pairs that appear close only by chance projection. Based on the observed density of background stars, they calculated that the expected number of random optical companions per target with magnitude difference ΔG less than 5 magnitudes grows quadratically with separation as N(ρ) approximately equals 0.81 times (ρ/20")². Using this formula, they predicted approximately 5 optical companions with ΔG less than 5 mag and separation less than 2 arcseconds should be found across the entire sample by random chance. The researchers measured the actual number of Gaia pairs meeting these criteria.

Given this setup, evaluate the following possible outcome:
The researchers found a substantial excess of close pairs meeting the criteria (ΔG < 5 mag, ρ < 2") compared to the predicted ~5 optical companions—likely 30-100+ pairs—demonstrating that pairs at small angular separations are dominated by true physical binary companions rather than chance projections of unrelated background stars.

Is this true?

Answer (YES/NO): YES